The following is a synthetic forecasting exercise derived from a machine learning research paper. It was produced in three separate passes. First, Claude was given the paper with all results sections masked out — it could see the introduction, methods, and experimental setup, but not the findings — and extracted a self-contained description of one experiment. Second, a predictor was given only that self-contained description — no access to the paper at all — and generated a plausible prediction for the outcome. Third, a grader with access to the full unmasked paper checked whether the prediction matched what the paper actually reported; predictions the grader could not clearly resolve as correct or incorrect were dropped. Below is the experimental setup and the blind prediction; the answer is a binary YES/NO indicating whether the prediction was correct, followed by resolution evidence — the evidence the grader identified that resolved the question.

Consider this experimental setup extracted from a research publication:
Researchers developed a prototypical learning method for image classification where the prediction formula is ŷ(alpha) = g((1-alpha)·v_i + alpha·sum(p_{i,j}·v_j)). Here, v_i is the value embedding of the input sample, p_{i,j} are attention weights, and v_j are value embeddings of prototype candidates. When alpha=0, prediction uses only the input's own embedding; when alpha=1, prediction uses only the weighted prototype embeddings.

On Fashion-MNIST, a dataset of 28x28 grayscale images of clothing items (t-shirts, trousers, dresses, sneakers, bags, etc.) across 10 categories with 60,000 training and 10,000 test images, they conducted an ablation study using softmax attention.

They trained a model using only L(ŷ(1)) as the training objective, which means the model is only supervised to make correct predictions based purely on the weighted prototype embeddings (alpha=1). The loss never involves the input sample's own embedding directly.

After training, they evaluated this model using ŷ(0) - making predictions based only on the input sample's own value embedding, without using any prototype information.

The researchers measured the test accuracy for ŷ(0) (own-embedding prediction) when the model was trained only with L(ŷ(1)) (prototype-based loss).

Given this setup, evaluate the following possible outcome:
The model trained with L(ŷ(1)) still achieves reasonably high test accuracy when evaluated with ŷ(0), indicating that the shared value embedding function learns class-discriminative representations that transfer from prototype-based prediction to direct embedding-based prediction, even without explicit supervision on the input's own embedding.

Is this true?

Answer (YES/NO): NO